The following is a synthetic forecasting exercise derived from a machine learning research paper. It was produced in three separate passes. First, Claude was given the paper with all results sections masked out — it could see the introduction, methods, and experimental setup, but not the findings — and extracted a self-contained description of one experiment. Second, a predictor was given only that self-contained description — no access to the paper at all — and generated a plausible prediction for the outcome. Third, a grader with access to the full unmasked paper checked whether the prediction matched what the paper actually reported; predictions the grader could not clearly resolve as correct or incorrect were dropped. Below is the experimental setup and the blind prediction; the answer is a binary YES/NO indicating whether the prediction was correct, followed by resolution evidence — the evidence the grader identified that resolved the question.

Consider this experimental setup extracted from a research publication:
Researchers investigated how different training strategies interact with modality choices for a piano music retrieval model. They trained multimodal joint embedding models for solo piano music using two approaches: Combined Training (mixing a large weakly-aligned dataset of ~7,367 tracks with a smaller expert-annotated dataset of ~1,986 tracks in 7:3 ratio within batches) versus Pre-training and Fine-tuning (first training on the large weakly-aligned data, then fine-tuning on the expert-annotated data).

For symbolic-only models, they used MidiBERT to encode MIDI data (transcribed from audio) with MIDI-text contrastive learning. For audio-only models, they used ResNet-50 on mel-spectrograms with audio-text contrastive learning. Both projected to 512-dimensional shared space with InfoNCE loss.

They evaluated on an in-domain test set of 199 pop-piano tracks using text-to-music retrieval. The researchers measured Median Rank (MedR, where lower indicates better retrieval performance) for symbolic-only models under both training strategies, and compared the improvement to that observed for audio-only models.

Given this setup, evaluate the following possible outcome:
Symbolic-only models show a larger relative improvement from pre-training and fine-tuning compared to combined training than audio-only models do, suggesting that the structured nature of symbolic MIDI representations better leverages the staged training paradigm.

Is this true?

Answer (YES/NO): YES